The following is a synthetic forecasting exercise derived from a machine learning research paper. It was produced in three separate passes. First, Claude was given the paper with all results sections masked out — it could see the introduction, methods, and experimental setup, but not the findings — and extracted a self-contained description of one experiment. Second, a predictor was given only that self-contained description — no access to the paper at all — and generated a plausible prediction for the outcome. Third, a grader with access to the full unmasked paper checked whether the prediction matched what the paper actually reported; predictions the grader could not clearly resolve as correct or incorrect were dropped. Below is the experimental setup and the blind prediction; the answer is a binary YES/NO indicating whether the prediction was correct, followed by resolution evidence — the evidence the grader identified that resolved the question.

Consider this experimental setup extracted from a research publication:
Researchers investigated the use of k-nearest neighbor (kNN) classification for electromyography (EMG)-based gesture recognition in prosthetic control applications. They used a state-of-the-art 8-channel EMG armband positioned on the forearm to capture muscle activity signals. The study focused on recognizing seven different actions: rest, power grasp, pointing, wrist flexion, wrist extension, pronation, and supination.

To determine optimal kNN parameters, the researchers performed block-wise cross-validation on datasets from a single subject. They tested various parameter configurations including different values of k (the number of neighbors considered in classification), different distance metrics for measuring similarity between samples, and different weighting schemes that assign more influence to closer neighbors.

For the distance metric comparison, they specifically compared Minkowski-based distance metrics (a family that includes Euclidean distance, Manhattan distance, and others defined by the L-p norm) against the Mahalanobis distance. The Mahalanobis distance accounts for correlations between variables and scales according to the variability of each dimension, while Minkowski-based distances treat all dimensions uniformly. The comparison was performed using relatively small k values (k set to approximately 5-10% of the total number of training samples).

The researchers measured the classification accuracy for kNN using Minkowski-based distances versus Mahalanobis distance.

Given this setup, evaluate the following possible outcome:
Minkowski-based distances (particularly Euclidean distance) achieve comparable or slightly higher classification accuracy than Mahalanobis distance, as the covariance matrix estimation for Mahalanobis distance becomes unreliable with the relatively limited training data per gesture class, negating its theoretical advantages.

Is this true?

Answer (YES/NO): YES